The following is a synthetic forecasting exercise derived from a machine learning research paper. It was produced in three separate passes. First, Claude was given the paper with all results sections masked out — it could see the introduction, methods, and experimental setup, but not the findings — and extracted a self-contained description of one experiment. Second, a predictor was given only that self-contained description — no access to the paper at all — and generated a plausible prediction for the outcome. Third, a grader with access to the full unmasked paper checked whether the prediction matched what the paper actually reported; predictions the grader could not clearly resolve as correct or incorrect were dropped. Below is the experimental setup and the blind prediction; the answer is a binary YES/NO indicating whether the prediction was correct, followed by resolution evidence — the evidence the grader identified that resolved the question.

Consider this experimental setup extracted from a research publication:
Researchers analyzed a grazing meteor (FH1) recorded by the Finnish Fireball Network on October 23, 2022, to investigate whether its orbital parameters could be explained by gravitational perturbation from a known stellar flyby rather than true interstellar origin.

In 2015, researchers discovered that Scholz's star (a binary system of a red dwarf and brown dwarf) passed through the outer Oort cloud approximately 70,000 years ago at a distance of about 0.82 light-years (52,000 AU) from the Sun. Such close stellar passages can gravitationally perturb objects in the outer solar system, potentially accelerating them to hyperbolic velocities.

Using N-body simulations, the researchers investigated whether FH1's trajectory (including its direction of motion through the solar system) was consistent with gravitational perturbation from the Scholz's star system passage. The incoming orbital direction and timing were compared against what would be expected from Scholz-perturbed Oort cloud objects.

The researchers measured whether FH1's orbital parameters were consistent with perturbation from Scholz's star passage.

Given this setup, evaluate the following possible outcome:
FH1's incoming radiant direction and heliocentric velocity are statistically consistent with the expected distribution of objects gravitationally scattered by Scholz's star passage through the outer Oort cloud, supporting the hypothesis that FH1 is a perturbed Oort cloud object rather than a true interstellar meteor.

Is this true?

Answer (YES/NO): YES